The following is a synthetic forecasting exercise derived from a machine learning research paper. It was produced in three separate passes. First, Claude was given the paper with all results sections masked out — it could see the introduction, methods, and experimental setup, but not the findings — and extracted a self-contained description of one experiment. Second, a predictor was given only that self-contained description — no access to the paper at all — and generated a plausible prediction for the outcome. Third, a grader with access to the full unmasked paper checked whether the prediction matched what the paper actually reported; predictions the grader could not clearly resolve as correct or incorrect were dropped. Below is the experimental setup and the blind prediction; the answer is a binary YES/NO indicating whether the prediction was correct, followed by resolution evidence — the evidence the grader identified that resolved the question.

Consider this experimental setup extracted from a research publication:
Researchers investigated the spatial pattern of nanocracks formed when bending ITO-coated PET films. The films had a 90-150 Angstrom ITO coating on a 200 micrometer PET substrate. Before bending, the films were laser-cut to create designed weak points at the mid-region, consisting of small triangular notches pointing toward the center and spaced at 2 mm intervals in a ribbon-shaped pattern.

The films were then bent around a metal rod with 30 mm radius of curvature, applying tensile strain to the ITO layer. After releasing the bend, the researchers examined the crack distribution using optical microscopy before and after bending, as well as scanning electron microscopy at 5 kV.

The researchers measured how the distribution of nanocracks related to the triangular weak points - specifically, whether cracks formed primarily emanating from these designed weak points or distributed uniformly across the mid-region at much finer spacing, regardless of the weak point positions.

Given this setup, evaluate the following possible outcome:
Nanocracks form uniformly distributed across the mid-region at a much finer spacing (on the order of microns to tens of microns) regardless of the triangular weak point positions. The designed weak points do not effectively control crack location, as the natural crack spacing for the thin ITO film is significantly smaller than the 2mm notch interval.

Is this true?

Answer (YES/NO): YES